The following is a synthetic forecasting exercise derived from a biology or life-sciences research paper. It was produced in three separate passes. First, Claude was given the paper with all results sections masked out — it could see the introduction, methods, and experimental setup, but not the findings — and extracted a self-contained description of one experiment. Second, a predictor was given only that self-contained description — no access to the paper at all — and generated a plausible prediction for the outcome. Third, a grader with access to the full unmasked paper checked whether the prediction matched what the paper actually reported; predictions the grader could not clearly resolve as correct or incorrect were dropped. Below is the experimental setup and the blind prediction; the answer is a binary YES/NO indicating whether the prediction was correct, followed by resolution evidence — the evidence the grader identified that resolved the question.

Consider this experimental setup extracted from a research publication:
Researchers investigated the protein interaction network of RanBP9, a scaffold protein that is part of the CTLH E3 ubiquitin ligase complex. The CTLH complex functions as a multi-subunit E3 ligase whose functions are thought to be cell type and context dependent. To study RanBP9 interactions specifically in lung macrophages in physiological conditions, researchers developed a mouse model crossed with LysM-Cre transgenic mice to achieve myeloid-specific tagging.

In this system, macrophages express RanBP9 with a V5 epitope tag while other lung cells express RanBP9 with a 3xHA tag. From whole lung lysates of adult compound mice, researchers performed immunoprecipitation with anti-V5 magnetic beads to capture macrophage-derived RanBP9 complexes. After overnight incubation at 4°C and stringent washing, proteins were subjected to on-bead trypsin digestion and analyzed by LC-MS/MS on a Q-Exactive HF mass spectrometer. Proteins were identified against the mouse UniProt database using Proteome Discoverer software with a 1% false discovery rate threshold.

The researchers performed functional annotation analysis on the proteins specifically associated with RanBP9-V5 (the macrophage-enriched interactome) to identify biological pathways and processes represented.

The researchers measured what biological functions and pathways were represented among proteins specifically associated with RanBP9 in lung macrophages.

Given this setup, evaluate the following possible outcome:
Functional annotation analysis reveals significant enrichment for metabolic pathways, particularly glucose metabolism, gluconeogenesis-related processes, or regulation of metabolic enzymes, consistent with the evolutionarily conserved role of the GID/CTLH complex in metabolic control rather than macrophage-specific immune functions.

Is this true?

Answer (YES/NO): NO